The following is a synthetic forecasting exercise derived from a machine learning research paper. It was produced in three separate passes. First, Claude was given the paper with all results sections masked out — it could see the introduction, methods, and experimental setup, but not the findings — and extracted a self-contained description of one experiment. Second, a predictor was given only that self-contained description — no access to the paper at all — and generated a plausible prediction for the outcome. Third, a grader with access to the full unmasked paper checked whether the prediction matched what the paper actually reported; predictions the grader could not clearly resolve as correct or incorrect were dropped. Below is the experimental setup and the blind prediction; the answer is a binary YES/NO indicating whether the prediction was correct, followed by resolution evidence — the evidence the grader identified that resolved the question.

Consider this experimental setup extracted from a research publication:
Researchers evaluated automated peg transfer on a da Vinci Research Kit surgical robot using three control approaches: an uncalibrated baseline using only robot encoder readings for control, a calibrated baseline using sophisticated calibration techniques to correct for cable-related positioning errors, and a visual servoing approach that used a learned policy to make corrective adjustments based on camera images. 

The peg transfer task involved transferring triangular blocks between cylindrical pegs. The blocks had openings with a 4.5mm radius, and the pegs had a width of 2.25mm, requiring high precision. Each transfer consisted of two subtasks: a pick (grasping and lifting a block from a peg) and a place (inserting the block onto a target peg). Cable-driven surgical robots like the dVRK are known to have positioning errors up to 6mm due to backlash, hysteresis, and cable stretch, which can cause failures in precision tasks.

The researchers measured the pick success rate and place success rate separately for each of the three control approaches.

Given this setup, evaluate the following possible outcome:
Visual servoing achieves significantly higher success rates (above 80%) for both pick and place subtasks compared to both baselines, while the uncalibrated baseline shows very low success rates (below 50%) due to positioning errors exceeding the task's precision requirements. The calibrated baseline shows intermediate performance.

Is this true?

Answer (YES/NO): NO